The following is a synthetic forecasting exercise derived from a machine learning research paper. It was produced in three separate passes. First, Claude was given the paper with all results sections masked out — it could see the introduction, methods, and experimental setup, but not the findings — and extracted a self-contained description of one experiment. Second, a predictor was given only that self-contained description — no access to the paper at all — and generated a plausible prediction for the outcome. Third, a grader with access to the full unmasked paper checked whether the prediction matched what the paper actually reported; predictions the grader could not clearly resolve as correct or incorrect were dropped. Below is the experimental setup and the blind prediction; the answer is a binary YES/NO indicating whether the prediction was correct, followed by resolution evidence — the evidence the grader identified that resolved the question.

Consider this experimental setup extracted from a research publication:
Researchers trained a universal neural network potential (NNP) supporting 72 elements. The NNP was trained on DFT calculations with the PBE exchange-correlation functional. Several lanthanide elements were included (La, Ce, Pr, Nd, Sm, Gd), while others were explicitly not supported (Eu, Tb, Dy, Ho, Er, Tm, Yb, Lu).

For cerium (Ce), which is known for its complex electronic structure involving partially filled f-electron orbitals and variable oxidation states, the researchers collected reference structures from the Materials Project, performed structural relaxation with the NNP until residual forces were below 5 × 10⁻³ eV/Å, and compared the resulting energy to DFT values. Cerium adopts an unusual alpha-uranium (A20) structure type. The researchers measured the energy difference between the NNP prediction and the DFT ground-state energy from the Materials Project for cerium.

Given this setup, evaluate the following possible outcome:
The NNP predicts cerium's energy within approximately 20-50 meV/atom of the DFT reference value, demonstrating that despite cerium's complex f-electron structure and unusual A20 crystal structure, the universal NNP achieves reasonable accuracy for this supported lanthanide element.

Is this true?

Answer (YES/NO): NO